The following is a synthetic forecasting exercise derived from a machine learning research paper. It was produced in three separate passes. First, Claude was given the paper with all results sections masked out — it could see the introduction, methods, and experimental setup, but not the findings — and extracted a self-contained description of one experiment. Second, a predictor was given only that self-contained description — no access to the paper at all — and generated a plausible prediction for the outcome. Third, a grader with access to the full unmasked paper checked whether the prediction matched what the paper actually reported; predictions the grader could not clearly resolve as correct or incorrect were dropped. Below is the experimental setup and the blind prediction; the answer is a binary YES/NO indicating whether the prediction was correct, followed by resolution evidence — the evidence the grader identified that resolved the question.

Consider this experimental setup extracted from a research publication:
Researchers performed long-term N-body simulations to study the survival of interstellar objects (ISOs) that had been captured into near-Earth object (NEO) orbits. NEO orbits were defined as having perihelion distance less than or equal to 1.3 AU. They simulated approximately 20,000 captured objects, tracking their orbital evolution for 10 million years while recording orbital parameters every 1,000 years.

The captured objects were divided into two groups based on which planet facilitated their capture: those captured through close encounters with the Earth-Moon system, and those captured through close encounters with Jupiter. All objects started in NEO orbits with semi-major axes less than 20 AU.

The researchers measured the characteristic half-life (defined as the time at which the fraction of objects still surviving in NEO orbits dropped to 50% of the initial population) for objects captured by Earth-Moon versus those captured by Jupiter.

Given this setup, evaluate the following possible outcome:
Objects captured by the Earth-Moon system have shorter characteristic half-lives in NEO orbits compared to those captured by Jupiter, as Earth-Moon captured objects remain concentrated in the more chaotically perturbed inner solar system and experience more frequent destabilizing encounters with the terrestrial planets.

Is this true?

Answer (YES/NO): NO